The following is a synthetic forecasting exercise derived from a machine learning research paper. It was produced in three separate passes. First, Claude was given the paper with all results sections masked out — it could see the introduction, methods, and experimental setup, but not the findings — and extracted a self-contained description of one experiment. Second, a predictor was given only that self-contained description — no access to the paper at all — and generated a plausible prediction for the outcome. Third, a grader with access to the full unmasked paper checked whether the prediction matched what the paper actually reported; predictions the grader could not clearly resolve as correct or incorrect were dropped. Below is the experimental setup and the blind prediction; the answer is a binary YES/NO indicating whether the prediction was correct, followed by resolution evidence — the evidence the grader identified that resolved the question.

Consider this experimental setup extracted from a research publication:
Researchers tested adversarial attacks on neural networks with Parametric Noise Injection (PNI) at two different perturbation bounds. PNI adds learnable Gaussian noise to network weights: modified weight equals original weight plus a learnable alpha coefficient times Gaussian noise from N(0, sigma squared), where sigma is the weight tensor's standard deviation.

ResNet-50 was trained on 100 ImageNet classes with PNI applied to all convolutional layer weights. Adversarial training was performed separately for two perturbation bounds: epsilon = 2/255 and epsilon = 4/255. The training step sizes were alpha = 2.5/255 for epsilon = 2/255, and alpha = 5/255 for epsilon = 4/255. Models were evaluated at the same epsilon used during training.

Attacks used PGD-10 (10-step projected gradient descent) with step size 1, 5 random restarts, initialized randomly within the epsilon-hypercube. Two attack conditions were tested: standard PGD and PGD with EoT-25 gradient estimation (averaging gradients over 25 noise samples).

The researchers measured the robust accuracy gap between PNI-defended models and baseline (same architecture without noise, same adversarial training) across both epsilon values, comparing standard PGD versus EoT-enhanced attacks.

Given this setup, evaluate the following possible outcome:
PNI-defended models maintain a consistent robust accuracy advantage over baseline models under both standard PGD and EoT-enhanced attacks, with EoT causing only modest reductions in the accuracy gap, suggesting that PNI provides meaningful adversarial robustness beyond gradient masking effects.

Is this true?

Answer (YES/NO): NO